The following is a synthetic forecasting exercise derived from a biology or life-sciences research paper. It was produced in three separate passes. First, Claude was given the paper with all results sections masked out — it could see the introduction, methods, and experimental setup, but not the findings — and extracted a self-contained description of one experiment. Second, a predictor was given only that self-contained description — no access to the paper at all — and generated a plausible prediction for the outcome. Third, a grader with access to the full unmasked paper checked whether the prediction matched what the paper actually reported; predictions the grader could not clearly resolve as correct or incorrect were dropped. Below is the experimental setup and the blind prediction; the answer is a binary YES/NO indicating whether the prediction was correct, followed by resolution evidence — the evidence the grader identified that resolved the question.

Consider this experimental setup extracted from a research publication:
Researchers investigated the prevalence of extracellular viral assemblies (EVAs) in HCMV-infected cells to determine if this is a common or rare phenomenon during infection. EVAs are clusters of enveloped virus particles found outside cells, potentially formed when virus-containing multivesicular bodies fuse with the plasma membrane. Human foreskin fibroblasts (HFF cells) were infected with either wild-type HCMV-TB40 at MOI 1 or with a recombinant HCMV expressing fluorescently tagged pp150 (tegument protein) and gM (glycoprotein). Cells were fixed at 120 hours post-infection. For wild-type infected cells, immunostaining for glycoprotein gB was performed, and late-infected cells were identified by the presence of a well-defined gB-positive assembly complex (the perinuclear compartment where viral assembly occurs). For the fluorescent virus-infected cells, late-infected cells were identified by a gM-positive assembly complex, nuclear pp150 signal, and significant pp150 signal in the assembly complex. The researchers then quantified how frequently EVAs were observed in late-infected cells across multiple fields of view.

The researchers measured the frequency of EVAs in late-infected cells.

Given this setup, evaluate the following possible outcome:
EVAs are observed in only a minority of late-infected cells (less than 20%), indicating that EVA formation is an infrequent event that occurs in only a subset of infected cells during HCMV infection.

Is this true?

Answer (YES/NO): NO